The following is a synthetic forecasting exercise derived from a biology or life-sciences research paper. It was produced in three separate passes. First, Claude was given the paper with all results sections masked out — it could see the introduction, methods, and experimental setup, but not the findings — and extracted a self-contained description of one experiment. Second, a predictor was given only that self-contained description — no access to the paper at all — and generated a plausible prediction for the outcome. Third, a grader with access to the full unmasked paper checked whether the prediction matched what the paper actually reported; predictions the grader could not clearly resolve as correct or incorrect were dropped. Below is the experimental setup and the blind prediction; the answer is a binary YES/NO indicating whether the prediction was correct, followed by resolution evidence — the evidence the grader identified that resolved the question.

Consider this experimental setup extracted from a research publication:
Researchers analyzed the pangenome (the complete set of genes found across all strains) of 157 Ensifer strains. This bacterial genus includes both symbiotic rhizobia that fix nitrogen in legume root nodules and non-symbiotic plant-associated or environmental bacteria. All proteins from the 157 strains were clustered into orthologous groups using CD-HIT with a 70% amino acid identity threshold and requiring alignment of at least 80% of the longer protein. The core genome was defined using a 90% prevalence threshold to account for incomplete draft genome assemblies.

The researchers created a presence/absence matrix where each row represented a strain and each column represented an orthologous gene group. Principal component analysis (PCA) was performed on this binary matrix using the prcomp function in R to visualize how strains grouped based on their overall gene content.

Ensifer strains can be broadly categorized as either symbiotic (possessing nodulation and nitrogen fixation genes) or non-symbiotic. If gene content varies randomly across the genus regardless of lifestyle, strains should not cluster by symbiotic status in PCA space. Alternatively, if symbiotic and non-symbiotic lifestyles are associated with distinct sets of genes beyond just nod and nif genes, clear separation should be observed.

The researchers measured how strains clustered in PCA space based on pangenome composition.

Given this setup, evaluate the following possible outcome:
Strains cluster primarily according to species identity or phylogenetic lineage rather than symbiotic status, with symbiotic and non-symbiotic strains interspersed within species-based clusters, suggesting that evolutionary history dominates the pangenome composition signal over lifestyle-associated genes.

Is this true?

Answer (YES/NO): NO